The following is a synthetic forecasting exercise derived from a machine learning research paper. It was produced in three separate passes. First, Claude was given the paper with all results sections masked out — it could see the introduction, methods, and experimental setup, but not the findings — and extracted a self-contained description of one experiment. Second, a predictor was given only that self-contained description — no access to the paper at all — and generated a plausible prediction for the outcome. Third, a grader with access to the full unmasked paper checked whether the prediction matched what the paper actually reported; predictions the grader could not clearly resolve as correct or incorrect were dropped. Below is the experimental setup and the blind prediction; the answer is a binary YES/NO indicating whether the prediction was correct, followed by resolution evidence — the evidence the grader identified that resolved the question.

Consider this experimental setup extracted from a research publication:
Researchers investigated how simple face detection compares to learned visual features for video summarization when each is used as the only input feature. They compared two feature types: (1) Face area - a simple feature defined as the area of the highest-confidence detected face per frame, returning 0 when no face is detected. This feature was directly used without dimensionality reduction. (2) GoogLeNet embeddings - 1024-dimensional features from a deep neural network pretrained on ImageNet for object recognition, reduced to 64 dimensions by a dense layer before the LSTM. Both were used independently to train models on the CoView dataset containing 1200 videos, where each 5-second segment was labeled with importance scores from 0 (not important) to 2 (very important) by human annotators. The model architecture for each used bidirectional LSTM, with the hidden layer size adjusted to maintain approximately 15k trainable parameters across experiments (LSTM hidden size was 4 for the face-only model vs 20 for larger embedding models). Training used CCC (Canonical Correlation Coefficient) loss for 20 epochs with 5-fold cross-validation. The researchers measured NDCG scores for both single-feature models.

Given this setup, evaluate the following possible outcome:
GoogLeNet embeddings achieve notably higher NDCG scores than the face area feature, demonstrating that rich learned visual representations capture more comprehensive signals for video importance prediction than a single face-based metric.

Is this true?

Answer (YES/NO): YES